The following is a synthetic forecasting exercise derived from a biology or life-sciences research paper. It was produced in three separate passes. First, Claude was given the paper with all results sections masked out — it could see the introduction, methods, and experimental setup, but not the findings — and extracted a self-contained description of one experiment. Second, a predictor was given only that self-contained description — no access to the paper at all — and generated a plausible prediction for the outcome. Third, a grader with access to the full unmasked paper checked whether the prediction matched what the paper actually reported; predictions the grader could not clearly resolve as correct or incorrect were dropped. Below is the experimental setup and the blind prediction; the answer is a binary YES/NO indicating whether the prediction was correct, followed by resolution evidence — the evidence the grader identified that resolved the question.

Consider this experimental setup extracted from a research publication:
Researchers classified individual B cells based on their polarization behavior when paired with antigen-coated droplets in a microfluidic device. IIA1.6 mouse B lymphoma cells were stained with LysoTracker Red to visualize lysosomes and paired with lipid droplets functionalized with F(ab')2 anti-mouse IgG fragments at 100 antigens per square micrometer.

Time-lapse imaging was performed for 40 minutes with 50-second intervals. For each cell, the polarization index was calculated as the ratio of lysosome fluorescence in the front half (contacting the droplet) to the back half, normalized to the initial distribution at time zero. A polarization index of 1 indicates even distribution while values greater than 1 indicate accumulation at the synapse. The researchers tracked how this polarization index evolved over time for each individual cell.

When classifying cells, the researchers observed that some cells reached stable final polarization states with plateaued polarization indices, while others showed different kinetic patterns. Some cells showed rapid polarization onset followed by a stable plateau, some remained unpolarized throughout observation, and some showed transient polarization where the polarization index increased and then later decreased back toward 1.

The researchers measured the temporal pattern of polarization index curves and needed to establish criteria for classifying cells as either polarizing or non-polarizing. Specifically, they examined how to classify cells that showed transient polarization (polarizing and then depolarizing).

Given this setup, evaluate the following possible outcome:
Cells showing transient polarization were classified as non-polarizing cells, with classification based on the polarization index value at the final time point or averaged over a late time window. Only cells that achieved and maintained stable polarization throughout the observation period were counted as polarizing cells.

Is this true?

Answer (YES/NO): YES